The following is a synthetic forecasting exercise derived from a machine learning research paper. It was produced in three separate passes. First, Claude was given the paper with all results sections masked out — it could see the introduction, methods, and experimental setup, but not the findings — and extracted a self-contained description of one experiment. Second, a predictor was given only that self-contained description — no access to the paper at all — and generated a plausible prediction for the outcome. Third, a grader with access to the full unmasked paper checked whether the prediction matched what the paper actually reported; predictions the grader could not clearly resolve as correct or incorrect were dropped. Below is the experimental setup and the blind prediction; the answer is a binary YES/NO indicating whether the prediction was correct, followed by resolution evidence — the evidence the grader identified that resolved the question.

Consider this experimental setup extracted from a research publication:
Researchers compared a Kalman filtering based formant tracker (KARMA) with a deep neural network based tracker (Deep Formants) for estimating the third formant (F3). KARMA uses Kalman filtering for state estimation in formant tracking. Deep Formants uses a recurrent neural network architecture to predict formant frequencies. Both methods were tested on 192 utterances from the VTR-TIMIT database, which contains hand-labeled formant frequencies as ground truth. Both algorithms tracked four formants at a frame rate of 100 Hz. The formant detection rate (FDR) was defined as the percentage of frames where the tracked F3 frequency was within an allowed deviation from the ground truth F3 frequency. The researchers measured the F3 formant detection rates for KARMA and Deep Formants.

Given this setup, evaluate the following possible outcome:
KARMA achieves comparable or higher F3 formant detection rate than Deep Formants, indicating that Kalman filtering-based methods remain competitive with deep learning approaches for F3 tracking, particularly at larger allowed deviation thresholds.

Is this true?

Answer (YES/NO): NO